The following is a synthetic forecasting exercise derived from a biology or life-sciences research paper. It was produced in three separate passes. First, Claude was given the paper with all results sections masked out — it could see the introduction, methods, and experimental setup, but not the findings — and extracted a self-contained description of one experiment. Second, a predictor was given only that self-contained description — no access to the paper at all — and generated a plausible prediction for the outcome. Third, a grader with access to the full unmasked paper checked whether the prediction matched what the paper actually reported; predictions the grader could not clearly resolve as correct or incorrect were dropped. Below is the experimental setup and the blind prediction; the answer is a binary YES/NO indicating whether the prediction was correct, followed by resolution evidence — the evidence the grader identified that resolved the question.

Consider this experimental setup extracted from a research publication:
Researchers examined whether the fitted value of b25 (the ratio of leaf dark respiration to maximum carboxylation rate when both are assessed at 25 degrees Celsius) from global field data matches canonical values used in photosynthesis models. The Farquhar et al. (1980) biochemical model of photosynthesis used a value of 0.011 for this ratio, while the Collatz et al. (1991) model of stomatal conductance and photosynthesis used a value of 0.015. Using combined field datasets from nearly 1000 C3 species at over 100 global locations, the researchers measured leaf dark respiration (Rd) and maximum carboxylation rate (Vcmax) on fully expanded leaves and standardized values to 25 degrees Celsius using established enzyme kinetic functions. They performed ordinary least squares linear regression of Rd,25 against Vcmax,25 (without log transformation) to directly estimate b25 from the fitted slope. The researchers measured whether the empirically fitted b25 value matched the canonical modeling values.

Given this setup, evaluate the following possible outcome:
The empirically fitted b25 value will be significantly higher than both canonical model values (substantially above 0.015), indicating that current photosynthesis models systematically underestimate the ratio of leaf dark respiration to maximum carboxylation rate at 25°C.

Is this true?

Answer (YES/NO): NO